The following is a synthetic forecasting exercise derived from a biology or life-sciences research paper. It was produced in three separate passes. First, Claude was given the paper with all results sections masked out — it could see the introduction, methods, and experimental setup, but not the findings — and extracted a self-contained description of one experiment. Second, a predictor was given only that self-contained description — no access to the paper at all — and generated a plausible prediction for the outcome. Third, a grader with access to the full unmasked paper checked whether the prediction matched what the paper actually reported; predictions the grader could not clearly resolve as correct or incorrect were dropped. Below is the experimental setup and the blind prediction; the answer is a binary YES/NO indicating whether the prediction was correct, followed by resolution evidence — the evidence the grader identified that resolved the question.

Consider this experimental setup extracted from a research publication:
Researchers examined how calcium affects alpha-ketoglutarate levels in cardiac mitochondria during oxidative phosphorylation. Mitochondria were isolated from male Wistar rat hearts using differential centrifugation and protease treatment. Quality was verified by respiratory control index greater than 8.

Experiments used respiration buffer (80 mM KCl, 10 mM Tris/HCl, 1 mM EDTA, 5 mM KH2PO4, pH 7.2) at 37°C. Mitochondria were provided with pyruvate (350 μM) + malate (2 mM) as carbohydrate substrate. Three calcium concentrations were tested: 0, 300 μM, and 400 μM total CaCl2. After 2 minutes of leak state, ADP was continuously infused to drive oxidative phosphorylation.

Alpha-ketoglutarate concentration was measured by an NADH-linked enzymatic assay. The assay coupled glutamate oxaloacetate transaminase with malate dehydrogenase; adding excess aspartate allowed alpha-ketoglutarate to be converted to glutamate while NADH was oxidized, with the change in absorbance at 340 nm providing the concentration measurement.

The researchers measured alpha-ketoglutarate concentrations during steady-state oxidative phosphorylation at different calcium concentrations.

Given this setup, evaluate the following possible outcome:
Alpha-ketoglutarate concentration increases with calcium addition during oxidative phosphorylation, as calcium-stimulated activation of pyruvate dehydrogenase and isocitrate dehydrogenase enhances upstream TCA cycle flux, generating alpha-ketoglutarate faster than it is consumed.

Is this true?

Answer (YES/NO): NO